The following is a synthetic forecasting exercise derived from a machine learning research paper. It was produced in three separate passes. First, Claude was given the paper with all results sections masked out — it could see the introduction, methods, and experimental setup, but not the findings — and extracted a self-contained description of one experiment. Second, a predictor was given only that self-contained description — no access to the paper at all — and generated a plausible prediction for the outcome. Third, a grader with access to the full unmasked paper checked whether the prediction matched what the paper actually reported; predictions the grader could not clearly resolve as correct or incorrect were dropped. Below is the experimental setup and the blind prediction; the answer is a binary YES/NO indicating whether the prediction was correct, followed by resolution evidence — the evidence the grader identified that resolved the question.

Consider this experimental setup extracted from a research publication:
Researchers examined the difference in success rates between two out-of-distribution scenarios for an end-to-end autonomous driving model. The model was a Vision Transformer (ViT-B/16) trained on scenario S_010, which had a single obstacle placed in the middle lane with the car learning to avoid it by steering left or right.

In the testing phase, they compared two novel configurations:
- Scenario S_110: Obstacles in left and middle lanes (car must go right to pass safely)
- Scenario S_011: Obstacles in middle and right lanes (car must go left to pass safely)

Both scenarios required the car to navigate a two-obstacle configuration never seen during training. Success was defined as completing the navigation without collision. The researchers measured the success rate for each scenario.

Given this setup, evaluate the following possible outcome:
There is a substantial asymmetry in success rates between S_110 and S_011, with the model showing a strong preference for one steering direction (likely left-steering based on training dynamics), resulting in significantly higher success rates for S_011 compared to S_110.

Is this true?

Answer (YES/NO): YES